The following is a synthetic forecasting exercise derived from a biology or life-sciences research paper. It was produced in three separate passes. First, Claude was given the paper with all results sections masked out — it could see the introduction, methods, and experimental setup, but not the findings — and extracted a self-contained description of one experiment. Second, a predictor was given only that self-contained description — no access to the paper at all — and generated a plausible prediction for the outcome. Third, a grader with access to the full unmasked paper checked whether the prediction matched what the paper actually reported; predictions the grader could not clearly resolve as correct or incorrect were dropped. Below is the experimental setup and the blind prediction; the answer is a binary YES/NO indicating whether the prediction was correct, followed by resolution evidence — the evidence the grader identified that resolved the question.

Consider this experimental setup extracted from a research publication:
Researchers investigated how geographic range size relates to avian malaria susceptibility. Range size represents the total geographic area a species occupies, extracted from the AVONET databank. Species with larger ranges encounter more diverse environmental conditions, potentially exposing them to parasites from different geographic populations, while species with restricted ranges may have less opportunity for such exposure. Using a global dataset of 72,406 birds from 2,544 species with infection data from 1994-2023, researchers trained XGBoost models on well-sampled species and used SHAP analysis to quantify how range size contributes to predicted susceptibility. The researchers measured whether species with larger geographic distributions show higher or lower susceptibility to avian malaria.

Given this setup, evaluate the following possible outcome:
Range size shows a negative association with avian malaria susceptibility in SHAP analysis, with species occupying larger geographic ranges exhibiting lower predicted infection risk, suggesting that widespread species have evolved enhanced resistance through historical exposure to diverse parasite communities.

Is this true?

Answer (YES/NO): NO